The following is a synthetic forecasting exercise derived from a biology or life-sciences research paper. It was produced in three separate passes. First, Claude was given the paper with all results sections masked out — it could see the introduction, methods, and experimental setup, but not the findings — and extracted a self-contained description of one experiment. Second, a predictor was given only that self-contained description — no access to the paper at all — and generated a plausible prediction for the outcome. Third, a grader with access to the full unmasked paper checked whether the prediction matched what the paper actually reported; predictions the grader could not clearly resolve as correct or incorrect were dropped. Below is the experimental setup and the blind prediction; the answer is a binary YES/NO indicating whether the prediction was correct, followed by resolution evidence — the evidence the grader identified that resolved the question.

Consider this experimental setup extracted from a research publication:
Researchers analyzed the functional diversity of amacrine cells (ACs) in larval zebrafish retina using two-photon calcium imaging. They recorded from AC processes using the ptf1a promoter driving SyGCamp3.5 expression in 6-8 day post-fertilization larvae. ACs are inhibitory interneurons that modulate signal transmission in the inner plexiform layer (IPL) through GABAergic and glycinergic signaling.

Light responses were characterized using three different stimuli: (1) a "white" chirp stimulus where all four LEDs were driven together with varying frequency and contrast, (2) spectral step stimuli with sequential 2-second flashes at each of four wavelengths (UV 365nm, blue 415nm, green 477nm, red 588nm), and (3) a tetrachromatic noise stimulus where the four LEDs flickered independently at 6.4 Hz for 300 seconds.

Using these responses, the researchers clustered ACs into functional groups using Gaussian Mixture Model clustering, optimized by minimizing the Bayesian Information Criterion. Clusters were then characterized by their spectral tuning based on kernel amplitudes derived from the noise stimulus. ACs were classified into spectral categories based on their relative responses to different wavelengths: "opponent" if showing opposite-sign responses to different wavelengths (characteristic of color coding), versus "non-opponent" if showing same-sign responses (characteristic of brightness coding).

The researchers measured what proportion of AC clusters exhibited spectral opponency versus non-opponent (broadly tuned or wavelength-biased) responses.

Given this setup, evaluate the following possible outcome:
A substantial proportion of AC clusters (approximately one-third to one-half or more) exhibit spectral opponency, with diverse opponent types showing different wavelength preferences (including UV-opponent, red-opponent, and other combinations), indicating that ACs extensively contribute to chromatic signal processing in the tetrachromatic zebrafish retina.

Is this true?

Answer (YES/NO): NO